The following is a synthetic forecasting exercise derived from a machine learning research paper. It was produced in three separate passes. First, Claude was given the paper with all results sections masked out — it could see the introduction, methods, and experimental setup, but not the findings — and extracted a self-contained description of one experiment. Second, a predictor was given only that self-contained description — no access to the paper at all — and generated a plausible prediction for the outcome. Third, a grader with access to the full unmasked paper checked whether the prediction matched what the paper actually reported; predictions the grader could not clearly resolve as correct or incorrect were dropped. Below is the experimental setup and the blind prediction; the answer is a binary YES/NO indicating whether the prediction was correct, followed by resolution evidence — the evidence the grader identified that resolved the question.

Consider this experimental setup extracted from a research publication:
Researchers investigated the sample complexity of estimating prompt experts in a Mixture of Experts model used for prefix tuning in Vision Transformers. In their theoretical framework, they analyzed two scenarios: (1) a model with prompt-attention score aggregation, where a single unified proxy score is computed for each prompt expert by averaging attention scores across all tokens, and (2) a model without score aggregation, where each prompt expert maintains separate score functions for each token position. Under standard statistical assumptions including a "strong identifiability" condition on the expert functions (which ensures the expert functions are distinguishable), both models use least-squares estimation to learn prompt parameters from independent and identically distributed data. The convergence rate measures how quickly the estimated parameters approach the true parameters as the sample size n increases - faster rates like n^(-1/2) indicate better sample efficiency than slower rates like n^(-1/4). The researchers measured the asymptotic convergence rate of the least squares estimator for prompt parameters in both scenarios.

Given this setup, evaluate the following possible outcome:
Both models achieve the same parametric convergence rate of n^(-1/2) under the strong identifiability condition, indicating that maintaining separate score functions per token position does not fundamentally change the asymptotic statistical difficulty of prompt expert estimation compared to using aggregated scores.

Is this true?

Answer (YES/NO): YES